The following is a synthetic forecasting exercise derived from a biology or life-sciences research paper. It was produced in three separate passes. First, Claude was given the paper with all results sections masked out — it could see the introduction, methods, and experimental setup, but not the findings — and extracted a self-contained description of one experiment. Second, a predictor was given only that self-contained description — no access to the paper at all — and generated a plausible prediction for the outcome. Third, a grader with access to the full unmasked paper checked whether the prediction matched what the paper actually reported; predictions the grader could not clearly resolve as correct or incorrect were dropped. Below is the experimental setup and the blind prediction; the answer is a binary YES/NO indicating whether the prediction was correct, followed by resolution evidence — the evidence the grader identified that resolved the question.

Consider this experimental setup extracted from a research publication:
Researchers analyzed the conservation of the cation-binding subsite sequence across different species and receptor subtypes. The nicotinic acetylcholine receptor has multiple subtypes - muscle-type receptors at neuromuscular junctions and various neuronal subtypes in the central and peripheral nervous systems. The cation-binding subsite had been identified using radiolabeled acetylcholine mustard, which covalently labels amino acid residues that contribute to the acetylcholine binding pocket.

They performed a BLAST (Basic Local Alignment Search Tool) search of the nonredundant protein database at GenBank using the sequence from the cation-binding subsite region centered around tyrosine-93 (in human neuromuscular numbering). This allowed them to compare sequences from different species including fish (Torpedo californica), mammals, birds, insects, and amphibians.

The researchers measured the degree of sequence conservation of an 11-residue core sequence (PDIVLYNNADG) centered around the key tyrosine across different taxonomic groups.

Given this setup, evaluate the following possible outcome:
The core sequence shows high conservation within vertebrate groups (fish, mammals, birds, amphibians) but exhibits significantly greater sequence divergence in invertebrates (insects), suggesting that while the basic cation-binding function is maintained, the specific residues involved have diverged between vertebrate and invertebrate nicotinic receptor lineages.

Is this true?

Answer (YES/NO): NO